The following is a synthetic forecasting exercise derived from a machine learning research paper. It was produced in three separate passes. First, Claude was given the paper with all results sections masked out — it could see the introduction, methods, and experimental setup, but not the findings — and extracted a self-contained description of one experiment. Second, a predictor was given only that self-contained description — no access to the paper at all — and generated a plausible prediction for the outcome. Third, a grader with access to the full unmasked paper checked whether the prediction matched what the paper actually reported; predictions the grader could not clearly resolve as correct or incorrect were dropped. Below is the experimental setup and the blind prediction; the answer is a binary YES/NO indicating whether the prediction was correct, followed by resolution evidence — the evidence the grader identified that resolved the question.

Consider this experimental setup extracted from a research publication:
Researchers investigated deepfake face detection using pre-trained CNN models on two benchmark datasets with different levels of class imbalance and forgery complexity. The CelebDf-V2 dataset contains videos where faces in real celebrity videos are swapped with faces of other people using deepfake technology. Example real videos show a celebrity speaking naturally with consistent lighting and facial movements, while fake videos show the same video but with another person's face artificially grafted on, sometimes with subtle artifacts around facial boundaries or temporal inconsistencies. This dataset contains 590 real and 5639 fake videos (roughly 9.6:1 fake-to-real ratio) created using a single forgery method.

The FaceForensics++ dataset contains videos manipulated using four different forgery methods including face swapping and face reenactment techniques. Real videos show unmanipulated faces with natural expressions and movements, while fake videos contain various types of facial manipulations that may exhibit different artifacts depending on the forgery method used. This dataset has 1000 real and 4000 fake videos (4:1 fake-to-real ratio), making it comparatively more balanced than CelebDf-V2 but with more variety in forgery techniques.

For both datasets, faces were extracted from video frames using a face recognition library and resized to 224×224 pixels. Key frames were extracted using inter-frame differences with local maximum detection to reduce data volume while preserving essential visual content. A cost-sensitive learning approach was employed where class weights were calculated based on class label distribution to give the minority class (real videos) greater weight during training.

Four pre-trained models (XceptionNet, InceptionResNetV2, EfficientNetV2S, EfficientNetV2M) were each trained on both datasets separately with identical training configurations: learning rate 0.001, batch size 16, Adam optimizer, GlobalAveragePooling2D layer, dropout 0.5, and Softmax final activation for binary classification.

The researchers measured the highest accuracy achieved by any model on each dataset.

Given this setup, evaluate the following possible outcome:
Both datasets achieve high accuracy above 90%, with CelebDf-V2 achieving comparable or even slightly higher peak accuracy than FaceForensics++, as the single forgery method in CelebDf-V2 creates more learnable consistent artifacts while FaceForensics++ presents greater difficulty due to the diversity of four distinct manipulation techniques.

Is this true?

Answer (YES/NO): NO